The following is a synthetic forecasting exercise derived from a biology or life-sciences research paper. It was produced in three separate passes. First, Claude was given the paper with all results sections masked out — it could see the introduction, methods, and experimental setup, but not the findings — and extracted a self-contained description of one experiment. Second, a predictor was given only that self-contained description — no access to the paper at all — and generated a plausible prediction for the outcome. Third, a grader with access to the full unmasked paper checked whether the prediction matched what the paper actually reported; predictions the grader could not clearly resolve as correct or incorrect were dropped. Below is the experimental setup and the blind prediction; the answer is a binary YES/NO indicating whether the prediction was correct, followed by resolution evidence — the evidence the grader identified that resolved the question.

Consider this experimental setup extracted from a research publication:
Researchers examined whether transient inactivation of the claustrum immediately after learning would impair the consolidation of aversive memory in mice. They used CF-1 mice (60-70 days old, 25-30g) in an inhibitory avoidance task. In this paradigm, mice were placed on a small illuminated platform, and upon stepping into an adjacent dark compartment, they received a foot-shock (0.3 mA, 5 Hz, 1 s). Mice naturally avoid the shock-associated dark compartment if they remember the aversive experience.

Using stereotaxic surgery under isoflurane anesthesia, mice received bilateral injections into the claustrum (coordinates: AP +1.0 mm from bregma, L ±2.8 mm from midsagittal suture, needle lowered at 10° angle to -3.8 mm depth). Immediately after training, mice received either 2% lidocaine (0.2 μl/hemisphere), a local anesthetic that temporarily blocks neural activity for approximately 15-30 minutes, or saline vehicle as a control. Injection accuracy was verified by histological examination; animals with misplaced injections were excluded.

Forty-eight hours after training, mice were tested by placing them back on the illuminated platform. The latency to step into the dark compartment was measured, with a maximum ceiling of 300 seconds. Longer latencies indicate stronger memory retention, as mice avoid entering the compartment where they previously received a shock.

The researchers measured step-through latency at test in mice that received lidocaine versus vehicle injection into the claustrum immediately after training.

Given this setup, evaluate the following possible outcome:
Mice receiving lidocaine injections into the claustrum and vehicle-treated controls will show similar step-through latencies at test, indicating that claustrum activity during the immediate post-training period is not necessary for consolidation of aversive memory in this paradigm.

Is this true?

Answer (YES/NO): NO